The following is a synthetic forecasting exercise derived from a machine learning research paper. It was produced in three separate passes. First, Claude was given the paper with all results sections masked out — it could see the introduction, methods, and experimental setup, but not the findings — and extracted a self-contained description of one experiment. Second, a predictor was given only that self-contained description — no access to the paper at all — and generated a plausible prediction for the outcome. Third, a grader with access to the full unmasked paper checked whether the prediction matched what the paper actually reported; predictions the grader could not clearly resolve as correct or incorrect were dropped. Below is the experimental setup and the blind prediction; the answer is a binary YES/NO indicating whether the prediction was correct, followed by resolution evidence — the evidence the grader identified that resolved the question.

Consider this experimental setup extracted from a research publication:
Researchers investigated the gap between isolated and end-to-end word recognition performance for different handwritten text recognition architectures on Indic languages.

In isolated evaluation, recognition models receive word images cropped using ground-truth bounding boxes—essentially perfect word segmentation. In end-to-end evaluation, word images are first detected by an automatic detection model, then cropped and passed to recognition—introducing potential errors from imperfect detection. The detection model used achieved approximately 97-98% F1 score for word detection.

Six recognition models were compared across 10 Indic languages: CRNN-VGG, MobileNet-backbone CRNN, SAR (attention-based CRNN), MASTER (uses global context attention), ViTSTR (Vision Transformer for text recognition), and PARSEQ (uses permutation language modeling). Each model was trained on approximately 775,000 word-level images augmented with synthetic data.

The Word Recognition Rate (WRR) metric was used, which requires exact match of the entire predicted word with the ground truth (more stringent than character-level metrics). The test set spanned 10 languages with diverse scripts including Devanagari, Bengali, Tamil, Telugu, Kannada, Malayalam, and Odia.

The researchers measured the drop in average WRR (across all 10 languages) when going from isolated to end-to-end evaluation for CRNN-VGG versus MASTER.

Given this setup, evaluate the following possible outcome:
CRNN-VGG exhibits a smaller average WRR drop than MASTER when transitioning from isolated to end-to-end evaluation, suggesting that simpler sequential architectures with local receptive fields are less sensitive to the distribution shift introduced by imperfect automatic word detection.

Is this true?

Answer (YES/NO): NO